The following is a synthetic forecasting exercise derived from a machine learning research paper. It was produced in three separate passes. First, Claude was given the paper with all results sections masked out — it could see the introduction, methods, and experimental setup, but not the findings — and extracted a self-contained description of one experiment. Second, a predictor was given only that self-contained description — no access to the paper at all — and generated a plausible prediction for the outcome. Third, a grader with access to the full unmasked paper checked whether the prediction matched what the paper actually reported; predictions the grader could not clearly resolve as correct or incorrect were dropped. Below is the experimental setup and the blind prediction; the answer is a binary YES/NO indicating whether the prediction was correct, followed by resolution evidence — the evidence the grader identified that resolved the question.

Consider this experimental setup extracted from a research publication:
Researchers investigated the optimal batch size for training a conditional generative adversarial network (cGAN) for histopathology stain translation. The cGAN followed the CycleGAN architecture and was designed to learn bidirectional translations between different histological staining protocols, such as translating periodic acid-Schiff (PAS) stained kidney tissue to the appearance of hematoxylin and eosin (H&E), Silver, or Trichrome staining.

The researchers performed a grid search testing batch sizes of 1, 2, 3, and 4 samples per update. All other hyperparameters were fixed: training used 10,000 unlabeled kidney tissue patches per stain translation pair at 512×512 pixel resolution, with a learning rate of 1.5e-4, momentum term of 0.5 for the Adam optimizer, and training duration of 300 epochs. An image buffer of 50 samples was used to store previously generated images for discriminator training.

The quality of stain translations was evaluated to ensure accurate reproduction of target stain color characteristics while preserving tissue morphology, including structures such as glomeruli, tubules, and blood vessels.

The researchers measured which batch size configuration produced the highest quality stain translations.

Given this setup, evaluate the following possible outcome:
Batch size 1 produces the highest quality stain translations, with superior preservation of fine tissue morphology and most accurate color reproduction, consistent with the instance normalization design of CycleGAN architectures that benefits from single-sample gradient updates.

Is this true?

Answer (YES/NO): NO